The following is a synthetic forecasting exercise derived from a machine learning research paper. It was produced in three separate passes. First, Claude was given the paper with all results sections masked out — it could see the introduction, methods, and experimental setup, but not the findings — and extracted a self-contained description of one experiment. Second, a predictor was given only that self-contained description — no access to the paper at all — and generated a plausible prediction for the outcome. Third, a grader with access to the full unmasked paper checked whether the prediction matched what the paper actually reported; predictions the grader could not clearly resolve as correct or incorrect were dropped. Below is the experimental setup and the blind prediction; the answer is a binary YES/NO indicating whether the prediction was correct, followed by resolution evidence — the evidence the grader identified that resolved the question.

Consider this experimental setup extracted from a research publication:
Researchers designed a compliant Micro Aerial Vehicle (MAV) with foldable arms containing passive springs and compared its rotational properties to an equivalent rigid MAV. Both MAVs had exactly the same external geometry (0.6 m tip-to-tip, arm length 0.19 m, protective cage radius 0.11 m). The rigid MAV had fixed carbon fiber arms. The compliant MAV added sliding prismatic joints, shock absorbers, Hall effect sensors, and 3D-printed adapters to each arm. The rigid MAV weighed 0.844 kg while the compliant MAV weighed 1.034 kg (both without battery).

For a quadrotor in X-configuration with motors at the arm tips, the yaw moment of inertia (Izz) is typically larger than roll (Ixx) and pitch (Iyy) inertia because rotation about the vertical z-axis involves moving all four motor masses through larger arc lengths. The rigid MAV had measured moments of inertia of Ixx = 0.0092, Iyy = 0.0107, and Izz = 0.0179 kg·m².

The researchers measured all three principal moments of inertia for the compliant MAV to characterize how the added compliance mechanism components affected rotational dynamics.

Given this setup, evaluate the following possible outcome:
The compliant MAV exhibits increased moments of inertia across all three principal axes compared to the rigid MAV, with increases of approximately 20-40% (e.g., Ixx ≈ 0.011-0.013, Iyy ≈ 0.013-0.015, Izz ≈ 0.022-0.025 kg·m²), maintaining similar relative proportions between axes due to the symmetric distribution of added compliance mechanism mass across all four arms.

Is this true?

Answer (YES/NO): NO